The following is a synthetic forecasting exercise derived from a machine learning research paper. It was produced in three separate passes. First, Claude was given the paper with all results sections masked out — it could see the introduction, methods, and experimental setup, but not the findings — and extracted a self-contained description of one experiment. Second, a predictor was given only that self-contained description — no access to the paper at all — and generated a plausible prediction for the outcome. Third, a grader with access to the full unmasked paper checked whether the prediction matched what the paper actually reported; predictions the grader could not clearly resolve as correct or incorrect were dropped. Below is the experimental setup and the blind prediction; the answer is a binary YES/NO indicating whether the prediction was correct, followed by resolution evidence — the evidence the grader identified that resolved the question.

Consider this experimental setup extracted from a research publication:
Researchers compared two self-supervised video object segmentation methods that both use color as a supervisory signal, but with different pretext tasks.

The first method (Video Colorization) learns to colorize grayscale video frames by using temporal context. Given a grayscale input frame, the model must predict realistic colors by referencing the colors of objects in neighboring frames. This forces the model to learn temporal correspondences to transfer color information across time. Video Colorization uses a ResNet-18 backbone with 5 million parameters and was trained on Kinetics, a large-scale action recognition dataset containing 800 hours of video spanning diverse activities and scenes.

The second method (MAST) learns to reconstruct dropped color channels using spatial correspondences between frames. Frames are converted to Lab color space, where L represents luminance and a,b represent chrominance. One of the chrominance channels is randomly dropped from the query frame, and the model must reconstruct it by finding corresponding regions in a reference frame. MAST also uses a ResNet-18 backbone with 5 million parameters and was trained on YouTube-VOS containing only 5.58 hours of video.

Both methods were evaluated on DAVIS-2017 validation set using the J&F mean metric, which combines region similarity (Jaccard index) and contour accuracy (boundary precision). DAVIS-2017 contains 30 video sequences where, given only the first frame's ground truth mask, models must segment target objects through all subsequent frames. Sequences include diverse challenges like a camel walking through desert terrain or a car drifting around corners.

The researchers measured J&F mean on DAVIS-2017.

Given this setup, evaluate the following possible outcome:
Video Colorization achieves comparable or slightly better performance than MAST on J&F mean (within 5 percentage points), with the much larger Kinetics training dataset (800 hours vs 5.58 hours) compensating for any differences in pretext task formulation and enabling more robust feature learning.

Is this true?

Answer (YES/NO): NO